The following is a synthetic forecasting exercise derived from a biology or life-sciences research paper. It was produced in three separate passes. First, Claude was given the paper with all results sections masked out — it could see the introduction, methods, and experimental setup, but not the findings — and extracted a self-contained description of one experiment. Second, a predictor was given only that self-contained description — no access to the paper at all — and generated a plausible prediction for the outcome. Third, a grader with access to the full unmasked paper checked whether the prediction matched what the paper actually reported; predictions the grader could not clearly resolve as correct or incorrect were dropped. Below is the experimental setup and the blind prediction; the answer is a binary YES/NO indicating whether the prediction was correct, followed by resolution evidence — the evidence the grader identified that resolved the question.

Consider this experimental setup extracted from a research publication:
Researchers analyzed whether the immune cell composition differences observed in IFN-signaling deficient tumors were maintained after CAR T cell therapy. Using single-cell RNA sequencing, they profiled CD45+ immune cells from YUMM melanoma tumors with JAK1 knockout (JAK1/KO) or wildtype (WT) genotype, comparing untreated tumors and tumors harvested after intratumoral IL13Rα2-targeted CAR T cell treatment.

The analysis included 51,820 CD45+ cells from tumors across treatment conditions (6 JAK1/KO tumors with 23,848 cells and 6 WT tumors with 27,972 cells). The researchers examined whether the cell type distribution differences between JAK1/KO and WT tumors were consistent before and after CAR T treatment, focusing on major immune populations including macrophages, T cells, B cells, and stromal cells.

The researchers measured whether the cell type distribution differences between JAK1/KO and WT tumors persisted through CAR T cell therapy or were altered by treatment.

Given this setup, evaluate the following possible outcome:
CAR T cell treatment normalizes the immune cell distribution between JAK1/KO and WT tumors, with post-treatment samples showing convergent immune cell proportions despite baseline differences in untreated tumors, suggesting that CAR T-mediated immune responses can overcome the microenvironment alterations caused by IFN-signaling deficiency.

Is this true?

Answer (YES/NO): NO